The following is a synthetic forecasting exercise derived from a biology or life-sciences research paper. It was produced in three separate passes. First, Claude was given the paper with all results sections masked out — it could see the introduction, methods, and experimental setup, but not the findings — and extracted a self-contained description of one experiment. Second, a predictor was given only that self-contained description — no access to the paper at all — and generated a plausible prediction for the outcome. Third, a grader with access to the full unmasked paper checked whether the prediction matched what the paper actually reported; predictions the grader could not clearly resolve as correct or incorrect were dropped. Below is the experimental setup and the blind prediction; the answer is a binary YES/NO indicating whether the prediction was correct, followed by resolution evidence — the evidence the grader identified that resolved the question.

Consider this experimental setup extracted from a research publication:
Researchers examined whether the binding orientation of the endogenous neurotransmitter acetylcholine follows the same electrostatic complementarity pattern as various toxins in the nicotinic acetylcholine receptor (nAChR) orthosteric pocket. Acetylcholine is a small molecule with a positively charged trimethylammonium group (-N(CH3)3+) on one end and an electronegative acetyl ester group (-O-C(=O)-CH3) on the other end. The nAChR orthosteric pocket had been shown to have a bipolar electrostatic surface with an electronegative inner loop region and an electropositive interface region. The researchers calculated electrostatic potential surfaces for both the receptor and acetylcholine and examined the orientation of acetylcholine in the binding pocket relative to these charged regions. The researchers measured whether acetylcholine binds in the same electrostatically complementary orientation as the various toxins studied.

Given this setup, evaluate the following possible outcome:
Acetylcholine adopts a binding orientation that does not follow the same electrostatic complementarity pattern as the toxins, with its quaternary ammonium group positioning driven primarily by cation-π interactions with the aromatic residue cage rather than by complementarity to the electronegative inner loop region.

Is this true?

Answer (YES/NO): NO